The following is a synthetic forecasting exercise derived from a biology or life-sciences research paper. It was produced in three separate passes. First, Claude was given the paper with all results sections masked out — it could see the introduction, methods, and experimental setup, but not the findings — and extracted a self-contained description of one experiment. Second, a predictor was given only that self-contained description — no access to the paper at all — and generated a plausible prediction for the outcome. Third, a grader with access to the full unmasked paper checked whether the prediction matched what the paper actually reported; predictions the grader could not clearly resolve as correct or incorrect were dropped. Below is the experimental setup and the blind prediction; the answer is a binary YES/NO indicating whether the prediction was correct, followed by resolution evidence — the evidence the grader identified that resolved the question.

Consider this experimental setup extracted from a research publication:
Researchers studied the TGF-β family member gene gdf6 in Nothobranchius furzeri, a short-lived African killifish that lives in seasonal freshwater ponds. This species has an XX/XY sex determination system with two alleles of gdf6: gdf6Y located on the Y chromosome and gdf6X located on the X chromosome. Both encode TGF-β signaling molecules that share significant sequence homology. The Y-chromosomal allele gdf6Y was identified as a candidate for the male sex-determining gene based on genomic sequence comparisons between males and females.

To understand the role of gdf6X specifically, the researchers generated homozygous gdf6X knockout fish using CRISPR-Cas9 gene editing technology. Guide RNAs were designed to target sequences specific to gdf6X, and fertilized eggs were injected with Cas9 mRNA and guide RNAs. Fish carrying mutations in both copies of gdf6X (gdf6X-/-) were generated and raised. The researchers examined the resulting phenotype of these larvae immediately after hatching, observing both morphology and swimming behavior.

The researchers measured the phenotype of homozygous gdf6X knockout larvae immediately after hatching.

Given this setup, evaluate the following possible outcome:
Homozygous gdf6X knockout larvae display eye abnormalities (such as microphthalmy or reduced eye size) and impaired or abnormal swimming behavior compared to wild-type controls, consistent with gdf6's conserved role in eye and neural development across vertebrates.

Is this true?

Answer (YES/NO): NO